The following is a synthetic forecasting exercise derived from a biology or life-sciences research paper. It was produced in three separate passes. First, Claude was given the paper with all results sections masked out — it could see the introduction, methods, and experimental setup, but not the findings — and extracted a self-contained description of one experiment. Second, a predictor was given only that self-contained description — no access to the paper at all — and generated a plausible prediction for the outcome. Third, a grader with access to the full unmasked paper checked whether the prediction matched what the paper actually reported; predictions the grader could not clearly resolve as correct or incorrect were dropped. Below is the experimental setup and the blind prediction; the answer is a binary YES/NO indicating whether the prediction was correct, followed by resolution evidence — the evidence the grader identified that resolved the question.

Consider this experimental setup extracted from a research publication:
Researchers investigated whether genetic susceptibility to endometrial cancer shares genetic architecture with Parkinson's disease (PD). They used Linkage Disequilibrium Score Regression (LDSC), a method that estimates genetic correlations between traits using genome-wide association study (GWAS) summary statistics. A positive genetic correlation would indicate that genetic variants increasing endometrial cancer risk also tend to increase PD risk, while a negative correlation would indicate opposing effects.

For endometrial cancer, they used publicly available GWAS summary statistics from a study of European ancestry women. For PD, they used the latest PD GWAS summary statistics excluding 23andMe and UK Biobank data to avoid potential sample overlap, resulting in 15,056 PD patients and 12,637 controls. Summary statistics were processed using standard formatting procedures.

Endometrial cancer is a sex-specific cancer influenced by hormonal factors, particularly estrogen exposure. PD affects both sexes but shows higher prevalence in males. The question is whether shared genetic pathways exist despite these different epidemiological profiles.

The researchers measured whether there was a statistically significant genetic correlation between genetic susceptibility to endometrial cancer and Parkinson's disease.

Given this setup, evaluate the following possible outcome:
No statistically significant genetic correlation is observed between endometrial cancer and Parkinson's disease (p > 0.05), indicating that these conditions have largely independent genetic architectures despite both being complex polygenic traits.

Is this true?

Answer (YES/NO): YES